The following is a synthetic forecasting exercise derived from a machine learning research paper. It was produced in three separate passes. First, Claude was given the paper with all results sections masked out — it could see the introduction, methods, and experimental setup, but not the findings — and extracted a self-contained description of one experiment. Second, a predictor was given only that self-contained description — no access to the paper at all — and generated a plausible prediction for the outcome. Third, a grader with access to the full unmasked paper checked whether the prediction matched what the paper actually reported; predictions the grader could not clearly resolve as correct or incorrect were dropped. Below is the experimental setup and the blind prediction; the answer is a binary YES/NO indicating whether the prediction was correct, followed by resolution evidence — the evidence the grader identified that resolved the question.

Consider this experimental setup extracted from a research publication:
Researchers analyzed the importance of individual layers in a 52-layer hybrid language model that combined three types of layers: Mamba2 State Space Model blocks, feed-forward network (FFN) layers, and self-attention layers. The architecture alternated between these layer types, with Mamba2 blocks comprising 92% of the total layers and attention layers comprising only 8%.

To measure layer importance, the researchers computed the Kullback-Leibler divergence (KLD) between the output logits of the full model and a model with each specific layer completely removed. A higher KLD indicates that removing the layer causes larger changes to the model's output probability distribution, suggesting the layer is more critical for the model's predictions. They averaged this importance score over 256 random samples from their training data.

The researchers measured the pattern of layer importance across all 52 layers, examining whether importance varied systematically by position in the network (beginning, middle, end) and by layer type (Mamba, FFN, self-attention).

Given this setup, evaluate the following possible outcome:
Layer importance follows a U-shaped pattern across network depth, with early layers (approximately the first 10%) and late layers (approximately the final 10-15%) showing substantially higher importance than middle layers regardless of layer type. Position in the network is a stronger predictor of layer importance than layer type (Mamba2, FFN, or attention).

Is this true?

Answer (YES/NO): NO